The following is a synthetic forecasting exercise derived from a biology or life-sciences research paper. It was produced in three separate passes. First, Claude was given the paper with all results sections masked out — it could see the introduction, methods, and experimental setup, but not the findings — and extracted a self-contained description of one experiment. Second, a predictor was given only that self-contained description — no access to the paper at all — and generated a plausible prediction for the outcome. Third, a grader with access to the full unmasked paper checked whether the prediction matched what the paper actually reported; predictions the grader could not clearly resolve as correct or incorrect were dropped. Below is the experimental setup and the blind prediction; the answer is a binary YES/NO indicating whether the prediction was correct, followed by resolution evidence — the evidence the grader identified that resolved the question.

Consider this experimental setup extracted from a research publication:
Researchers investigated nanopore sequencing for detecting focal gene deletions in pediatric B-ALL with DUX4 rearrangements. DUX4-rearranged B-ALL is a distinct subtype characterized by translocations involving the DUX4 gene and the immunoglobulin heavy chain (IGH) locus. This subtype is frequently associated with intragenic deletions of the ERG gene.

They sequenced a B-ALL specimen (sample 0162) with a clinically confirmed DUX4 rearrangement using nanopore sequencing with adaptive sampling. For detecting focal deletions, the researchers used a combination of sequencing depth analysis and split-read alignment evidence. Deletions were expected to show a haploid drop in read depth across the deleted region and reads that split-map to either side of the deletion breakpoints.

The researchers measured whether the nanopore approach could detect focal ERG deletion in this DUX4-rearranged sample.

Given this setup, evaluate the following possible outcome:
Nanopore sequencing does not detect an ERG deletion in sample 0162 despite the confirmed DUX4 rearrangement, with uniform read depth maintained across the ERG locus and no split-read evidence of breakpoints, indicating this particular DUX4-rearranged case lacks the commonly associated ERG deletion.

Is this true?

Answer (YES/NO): NO